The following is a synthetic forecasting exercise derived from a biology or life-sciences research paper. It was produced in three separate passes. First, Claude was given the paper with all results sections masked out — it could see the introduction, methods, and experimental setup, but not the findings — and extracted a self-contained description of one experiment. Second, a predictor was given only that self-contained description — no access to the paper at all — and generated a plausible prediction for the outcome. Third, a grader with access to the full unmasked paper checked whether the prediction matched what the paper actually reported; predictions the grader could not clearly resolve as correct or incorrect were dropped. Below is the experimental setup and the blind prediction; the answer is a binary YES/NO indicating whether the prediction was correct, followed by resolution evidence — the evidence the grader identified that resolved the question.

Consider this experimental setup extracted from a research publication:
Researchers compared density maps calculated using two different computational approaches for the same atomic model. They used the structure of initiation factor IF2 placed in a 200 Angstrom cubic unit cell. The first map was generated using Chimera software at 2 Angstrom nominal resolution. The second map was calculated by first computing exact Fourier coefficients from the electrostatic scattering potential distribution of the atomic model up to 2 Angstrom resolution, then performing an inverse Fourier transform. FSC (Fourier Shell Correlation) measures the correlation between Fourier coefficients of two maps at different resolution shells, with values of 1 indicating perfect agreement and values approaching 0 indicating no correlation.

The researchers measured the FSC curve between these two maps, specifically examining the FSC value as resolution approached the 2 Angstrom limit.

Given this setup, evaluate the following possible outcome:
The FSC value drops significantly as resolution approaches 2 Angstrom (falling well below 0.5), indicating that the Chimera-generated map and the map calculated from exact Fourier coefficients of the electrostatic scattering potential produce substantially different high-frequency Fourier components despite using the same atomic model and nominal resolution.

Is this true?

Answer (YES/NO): NO